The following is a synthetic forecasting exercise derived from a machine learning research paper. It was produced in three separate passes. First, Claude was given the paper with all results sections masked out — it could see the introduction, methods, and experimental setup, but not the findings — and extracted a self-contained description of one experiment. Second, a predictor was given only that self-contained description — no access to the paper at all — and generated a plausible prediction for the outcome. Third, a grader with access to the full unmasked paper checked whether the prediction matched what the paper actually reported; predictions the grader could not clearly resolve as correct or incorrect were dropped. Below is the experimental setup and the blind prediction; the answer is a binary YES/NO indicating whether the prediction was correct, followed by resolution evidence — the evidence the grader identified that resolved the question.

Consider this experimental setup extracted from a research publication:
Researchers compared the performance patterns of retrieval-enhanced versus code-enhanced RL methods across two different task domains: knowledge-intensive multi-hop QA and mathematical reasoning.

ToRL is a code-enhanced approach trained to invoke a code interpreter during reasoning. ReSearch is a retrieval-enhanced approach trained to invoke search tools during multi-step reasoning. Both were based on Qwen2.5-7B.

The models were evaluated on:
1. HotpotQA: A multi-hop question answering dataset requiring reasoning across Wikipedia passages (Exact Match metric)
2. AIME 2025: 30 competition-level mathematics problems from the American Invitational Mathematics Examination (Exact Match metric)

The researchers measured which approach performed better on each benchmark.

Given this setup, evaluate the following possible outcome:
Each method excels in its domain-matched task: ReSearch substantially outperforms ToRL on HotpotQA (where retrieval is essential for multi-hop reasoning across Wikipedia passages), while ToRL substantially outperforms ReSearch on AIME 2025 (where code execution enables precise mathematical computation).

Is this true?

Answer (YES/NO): YES